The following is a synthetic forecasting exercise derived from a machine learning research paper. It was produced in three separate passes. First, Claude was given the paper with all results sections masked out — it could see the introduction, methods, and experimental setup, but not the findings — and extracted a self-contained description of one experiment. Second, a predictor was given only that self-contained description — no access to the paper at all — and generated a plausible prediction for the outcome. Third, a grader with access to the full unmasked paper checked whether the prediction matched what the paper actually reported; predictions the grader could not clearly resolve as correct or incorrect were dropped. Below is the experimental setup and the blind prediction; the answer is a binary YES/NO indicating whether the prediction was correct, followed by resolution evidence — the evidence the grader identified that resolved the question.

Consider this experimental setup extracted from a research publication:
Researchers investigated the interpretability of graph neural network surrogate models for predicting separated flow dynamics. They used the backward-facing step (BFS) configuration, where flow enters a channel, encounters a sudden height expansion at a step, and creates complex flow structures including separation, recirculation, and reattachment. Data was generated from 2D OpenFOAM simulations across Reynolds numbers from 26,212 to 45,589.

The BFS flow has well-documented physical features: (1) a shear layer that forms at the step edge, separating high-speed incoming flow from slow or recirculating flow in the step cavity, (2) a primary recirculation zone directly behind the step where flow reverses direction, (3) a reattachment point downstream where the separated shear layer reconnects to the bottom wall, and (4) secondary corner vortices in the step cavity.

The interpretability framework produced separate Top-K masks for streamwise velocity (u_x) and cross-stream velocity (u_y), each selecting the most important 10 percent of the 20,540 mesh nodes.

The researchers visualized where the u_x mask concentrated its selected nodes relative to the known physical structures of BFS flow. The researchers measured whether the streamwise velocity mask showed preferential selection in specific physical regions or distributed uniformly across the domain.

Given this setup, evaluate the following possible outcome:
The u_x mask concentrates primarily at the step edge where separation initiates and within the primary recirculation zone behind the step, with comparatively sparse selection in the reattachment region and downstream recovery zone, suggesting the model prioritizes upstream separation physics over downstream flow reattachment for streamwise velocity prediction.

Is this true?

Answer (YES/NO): NO